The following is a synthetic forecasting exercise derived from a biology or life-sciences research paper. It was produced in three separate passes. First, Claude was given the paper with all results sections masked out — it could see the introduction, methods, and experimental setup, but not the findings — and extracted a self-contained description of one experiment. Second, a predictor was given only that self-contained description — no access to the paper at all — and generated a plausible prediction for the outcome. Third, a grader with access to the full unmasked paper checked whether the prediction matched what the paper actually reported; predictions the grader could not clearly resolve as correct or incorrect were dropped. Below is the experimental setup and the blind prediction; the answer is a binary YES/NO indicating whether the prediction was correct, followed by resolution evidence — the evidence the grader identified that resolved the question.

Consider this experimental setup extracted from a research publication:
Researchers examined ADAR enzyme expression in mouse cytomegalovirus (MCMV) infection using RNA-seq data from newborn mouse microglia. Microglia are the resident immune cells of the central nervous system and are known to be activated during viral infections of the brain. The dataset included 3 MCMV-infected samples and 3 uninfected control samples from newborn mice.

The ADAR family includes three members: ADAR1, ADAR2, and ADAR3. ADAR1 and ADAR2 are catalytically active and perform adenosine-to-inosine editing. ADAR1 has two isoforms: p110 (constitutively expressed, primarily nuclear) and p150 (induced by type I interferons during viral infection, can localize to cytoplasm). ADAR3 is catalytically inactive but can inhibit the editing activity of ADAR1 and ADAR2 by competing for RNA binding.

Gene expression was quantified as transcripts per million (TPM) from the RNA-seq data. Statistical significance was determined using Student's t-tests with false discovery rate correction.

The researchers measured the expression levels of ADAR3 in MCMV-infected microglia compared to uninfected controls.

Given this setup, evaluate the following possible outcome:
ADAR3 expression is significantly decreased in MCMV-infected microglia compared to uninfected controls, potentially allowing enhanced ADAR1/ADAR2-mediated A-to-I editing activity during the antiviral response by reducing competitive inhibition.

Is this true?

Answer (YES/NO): NO